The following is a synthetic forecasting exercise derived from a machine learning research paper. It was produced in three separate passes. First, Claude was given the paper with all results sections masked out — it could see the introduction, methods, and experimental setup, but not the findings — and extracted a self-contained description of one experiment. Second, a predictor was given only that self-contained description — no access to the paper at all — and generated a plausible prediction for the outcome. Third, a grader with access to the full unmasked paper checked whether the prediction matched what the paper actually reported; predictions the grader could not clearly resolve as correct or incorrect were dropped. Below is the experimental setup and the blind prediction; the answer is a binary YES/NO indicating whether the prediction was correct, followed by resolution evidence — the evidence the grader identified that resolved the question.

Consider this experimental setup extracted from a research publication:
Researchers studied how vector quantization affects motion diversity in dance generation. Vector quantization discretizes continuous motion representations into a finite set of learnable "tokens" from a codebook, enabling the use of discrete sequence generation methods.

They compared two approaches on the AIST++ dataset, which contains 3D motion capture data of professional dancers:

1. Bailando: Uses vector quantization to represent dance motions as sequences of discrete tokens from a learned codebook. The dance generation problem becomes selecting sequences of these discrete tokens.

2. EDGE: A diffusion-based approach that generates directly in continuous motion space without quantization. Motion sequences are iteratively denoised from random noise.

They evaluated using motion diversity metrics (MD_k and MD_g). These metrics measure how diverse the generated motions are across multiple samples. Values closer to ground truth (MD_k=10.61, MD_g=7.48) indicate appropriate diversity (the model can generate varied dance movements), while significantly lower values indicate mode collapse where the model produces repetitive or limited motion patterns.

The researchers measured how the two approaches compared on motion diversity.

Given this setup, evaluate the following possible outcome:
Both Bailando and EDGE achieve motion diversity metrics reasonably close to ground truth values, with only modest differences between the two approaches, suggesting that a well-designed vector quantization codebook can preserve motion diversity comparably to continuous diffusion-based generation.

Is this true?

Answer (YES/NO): NO